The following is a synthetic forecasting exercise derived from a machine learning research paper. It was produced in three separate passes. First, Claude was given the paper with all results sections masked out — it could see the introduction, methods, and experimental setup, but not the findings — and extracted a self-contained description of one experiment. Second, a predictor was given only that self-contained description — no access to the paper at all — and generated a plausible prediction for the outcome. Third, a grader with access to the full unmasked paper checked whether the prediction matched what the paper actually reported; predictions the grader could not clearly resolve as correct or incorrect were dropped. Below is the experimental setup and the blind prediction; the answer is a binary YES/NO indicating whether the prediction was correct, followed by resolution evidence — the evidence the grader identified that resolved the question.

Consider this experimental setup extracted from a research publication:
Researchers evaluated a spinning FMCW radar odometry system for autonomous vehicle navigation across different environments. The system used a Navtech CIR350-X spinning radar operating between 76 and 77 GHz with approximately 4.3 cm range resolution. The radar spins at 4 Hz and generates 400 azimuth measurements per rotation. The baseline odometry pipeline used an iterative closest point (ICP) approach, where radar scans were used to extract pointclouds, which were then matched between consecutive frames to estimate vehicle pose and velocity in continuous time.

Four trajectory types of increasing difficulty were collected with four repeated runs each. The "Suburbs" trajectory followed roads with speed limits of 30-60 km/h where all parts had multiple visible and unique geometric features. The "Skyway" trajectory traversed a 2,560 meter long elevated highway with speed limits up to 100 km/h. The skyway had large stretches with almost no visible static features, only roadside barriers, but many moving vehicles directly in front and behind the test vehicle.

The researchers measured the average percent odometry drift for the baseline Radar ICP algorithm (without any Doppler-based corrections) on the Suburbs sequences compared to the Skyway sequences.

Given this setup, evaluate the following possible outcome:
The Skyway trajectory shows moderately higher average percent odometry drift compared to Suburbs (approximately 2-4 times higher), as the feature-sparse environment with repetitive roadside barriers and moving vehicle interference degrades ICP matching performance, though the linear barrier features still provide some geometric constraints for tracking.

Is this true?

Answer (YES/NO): NO